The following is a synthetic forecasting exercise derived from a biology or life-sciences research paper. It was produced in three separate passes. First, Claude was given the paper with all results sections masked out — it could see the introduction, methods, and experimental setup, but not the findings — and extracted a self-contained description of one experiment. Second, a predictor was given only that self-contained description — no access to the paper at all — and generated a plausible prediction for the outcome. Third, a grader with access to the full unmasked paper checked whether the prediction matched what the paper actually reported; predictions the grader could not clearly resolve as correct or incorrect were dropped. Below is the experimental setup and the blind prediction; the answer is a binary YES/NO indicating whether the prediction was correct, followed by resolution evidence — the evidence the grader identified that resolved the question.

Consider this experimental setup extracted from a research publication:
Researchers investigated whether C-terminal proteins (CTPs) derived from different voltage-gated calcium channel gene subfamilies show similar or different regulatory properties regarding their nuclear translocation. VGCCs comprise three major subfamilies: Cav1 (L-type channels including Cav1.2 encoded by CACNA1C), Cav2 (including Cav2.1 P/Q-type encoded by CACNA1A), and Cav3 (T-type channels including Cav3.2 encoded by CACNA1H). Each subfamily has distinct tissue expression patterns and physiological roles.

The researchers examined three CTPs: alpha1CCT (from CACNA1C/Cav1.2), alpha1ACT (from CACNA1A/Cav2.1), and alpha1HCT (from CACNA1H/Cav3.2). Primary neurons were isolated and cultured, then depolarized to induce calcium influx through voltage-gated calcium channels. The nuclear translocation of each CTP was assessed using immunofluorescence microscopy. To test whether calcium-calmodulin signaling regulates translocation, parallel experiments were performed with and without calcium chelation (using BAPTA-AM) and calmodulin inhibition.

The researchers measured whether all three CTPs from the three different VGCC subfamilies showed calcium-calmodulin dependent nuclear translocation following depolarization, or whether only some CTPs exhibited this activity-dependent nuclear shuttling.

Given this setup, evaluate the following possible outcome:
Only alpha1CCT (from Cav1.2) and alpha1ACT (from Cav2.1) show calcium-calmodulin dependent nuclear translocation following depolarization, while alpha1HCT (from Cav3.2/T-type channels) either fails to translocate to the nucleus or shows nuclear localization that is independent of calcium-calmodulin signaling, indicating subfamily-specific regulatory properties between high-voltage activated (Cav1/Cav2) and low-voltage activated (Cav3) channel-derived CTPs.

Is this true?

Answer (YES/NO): YES